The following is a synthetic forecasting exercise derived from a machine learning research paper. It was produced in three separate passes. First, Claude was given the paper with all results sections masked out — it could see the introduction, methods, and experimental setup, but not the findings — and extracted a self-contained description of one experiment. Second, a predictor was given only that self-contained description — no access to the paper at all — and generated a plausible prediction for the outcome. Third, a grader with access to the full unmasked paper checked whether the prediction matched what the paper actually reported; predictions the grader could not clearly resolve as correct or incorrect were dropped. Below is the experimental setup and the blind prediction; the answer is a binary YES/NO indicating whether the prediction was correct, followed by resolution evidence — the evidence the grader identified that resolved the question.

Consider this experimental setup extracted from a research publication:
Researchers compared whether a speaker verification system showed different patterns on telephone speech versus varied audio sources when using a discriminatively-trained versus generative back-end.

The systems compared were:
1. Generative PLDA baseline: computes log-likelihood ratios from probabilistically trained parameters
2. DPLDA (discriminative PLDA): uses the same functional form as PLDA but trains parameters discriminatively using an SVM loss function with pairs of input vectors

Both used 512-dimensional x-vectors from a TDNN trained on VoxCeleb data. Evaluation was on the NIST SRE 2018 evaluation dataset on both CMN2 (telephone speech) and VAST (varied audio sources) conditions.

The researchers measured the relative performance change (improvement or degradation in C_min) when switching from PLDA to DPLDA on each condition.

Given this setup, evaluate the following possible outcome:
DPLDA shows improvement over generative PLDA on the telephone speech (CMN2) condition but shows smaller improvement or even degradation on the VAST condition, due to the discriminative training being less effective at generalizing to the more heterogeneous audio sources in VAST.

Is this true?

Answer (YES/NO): NO